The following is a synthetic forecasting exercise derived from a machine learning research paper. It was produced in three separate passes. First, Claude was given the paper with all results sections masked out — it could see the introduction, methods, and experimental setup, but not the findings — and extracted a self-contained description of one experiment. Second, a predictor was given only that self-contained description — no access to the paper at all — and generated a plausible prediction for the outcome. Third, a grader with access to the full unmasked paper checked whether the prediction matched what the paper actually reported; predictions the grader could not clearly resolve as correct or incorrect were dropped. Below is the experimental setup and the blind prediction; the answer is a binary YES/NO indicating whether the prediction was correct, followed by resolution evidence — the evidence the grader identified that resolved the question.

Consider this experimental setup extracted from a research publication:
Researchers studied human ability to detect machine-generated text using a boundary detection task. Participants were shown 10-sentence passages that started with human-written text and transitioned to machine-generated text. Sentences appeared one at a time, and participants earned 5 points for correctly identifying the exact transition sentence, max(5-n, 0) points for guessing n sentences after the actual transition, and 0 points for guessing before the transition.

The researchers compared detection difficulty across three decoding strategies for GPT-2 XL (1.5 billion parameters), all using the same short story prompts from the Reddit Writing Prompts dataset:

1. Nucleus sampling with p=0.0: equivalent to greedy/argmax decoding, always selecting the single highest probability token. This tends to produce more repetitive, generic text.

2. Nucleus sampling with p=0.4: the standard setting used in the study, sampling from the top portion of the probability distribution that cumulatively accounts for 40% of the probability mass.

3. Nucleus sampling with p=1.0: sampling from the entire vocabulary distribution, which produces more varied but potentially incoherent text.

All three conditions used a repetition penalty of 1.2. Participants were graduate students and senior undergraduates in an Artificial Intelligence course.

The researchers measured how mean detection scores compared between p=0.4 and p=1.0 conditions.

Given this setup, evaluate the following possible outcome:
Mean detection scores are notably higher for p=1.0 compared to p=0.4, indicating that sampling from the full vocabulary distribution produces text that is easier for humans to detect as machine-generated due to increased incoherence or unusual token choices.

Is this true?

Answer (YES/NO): YES